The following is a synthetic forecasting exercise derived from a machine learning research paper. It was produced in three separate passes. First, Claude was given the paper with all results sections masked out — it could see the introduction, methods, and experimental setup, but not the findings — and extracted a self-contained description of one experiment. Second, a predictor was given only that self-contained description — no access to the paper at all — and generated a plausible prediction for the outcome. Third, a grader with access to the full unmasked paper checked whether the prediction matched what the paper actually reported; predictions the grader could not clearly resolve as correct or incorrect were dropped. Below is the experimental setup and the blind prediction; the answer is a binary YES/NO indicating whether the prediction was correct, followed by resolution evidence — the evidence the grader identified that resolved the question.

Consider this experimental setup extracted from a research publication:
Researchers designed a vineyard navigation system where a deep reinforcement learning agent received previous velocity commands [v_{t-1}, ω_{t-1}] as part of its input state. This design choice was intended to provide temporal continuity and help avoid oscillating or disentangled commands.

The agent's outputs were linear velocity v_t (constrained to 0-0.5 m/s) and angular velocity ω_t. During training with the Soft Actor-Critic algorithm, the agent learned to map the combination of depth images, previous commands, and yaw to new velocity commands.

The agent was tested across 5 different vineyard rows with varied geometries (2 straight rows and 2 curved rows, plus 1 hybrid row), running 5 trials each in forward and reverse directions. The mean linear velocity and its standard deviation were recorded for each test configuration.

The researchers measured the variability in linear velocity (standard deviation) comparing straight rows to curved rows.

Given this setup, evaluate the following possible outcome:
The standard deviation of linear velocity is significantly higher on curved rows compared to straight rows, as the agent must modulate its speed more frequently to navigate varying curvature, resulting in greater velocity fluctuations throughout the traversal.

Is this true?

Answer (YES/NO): YES